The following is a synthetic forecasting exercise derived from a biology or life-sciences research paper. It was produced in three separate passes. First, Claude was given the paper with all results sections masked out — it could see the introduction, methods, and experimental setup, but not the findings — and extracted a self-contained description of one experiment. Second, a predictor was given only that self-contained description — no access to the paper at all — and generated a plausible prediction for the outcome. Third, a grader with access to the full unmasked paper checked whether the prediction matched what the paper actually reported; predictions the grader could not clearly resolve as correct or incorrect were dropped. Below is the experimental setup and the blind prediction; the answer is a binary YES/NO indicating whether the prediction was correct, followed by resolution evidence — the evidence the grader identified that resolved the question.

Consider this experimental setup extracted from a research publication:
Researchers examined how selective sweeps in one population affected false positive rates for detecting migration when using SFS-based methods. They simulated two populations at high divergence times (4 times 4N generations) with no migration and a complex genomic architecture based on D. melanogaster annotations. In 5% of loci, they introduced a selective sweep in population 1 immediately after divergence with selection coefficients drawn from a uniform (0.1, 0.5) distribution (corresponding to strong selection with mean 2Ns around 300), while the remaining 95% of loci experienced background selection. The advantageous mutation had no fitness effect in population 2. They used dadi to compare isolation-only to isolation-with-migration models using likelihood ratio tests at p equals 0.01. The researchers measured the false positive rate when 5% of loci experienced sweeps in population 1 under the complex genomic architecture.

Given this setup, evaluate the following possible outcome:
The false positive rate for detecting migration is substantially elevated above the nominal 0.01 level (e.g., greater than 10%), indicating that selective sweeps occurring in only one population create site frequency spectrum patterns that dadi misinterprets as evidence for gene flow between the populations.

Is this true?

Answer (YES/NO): YES